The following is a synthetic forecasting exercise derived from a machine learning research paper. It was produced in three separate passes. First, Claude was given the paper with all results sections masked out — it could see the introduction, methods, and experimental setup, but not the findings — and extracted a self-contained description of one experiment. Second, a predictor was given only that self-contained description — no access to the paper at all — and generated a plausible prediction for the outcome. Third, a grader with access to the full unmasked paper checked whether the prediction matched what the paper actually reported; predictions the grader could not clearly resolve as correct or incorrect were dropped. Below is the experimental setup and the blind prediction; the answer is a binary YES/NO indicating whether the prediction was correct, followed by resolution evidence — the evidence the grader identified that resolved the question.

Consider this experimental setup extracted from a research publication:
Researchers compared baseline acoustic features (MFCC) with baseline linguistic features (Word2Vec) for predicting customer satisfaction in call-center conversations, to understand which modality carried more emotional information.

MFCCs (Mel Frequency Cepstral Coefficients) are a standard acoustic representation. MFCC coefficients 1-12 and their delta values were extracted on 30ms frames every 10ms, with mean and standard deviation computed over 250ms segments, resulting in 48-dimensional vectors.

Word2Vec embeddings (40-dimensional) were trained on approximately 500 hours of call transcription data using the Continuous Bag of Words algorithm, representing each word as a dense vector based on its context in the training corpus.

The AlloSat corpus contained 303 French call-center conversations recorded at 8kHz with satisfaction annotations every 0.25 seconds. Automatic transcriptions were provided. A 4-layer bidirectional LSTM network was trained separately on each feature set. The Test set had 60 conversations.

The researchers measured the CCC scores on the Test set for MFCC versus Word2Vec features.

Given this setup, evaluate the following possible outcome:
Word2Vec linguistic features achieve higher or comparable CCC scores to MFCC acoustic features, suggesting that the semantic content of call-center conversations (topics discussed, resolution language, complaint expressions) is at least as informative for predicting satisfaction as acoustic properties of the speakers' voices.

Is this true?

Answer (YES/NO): YES